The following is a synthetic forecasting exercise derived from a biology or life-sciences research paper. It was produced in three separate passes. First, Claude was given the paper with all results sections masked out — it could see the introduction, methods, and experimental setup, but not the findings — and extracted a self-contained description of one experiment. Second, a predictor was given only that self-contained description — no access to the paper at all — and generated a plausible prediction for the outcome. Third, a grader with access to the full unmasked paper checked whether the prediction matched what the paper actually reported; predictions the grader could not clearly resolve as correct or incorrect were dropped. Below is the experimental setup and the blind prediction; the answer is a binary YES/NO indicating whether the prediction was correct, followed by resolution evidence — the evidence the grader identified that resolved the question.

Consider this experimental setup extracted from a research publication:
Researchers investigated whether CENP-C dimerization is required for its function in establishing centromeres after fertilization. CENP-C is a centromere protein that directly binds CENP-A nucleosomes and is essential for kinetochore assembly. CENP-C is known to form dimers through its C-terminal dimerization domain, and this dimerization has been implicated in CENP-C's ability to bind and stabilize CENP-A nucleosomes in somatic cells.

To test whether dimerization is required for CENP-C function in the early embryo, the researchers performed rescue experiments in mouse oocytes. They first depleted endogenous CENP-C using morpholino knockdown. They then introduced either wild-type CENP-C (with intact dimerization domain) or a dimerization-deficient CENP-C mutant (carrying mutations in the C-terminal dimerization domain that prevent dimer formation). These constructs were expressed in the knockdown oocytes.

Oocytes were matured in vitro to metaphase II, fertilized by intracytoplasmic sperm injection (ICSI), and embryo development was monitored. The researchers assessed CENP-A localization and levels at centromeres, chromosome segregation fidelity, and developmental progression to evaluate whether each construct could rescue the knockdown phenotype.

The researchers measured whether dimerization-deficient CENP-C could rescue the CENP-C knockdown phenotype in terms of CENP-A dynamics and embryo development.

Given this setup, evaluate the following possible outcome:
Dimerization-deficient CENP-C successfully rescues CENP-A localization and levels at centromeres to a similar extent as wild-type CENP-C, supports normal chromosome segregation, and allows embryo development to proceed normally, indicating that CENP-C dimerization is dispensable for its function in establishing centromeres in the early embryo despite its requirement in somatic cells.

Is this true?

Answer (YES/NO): NO